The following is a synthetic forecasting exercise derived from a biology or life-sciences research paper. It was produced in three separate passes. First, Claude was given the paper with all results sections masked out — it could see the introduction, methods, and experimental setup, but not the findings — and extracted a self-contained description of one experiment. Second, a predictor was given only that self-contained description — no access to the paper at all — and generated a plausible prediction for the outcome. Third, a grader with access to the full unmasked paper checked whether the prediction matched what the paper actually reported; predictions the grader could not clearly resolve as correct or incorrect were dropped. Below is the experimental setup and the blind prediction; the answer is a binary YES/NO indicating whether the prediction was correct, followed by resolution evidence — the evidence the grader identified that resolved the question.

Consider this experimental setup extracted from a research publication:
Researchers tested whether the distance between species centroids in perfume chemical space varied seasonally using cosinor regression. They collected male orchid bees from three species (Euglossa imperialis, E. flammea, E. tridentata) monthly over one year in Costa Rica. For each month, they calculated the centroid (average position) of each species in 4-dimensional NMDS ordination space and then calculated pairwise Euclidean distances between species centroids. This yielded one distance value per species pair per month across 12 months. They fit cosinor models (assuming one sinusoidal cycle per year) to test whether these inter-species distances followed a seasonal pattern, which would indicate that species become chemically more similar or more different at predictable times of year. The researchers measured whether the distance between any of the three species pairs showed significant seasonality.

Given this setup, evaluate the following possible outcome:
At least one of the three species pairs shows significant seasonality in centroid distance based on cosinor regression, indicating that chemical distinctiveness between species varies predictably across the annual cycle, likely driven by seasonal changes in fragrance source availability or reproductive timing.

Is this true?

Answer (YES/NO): NO